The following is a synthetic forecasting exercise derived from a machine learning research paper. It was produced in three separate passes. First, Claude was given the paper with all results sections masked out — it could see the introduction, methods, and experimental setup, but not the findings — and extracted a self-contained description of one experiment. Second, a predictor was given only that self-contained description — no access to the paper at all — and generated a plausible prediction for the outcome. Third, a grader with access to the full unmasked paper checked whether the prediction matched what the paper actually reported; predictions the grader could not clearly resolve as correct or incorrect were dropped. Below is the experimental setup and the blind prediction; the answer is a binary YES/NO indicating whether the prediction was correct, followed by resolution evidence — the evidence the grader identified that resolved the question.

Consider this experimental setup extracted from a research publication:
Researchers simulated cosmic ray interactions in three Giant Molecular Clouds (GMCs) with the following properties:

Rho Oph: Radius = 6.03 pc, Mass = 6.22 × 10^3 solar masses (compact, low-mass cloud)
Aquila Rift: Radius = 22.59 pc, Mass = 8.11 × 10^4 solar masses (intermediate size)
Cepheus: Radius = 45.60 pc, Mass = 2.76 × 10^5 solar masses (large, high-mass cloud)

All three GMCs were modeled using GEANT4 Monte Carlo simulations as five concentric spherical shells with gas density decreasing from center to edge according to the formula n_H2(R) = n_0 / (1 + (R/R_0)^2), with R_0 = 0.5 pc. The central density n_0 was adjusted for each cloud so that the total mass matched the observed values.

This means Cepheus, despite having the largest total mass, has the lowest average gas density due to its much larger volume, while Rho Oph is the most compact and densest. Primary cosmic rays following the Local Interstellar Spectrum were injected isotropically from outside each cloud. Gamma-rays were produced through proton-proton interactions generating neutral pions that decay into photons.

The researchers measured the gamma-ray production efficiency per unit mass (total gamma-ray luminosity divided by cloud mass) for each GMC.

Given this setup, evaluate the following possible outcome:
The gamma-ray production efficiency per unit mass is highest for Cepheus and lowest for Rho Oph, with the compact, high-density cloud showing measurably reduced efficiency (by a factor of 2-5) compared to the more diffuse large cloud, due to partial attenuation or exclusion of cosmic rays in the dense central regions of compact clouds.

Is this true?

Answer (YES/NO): NO